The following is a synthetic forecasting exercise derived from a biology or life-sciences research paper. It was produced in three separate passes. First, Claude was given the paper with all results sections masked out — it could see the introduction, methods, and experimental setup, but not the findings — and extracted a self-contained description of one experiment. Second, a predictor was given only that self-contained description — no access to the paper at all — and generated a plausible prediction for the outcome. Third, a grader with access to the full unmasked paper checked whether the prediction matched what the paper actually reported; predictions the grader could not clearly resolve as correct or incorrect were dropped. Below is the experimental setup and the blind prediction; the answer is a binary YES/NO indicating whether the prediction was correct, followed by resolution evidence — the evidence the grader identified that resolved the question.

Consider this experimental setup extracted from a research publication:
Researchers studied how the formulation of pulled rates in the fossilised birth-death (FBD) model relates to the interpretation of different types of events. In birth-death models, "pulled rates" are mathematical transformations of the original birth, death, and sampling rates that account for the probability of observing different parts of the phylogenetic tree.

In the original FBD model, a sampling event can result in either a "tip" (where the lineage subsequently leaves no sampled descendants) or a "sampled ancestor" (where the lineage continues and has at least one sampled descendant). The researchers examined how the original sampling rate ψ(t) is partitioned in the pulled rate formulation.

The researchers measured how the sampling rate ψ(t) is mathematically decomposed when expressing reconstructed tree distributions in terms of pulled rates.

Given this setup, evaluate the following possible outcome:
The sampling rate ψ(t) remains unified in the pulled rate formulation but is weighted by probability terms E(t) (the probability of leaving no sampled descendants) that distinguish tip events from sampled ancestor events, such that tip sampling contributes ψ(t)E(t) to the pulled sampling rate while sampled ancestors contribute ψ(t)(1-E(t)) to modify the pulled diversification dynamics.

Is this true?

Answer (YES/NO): NO